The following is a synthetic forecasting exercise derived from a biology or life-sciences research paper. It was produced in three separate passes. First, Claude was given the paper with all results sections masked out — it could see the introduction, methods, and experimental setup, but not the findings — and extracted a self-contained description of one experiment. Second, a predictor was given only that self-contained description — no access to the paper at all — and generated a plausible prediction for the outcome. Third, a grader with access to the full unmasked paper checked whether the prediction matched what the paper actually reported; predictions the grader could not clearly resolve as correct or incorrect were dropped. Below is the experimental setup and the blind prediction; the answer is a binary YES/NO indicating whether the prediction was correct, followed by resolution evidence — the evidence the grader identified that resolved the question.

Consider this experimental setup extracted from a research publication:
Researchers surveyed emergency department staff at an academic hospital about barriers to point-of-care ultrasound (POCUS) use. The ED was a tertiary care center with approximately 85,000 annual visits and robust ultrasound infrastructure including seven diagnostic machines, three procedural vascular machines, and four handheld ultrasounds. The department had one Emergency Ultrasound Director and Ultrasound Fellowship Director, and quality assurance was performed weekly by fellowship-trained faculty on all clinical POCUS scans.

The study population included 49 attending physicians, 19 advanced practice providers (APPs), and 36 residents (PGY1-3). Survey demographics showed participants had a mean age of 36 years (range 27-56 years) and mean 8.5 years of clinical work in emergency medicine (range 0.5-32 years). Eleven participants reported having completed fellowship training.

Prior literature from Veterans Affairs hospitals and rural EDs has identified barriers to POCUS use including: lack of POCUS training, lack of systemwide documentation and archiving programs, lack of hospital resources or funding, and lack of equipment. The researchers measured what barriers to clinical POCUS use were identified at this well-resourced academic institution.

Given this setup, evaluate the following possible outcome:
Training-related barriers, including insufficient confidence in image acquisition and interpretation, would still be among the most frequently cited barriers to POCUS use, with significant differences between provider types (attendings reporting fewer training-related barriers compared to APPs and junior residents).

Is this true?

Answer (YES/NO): NO